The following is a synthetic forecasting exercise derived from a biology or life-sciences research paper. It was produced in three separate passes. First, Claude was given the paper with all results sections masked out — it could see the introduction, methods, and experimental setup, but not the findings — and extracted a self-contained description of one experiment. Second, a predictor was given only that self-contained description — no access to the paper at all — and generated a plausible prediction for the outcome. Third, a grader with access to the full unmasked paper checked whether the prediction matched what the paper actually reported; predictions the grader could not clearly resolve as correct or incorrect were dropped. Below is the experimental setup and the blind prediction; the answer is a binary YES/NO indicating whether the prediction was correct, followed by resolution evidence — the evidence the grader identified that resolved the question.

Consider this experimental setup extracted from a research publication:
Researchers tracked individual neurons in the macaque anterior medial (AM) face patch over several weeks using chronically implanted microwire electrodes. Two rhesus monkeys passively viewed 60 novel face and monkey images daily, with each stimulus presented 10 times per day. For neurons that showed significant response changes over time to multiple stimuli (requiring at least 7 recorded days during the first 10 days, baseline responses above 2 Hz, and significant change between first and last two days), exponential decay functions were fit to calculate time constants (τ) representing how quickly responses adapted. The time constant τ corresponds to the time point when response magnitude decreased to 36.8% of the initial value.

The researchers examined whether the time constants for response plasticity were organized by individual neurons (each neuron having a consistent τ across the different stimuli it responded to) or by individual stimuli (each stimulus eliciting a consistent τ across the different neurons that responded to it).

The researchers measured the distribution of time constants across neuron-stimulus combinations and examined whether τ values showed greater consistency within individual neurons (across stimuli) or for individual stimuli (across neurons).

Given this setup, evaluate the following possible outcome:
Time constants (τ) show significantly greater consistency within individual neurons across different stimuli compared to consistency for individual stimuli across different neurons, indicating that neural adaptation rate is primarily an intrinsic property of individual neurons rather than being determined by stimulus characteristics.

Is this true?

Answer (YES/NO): YES